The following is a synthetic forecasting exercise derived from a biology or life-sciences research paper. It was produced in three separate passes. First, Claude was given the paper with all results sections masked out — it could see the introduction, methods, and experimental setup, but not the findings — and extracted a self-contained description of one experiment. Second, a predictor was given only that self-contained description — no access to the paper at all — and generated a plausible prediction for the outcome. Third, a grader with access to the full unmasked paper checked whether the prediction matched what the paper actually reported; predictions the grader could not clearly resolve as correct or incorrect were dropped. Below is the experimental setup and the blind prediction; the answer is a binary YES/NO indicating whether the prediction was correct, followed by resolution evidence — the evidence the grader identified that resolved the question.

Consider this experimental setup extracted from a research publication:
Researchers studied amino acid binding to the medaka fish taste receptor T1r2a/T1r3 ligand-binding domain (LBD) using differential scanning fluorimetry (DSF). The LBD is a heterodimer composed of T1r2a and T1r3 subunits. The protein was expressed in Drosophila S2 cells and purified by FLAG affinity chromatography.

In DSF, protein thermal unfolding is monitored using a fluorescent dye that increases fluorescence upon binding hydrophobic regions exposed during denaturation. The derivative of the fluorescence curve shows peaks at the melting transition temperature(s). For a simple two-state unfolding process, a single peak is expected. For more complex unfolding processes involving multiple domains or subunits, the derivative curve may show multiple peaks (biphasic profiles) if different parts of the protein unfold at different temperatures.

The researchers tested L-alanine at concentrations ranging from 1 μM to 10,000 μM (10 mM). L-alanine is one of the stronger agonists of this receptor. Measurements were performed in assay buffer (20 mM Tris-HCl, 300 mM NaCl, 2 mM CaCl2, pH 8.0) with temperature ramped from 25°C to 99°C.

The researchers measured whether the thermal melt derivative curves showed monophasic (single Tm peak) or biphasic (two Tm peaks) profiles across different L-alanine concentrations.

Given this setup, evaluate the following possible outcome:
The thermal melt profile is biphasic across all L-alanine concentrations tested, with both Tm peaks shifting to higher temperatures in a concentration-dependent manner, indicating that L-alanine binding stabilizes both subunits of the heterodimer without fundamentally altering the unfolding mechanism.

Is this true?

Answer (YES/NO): NO